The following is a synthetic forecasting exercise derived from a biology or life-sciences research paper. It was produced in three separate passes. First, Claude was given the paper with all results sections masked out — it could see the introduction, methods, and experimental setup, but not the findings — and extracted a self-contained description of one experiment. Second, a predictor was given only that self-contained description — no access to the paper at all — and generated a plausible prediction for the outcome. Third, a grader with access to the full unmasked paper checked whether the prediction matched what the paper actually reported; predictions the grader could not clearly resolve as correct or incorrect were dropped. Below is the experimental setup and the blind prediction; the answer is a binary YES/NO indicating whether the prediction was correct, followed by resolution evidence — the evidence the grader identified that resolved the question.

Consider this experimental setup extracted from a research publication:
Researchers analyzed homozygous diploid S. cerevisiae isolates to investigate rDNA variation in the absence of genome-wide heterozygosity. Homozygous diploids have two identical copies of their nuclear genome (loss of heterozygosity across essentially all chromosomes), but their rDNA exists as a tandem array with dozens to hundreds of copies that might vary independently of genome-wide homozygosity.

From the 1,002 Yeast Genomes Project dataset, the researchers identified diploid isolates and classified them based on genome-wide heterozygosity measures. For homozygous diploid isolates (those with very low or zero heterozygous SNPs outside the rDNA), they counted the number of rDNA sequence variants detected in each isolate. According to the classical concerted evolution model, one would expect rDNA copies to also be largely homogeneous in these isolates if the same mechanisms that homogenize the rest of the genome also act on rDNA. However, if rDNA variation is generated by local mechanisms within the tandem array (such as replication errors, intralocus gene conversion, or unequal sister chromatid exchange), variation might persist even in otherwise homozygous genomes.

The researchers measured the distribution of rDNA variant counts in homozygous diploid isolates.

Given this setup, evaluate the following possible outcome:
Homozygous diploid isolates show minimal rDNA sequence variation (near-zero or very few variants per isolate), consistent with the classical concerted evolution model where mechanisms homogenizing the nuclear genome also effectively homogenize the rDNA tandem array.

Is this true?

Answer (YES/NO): NO